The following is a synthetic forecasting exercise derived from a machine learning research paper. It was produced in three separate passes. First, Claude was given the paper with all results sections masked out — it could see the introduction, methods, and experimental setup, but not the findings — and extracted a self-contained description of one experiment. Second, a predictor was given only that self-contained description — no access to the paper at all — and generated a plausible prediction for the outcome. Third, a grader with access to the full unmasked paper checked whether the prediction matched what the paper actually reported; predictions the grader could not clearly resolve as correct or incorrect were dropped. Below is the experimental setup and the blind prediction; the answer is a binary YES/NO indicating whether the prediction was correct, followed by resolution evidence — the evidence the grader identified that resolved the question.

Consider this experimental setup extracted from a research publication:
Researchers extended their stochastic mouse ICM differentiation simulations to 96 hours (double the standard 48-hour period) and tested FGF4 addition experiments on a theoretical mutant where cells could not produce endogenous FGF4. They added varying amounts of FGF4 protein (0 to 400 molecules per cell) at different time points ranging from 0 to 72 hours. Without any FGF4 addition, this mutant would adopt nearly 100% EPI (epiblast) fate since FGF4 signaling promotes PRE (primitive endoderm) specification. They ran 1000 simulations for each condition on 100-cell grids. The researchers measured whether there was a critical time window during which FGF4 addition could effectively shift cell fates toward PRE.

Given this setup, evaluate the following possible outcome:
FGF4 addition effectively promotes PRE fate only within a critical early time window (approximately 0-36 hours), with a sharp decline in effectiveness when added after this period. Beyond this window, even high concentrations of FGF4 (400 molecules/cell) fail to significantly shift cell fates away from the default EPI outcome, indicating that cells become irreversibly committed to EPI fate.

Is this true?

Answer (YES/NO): NO